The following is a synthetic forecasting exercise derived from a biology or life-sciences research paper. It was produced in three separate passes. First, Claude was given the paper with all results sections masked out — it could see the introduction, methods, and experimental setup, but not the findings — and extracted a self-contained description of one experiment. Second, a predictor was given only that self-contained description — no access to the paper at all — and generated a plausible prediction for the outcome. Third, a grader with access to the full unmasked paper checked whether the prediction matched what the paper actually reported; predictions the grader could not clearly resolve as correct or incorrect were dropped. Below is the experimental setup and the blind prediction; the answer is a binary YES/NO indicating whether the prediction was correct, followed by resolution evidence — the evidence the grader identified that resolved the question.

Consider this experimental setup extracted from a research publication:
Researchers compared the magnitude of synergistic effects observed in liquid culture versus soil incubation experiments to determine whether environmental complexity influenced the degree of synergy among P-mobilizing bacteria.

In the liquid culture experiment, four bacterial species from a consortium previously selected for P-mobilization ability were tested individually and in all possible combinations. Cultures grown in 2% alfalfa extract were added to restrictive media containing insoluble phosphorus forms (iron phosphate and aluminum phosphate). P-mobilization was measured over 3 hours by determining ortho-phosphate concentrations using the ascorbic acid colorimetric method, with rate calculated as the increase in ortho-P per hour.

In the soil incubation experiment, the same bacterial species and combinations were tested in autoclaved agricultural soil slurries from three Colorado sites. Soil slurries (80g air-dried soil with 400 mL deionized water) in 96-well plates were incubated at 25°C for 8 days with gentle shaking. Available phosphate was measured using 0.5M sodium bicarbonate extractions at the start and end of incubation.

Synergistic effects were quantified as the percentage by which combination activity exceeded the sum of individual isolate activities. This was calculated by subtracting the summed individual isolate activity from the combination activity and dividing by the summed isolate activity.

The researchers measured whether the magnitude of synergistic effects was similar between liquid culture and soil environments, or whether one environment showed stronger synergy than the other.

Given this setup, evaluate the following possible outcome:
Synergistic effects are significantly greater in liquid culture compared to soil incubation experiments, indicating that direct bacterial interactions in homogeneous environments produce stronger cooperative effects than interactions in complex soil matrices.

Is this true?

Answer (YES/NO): YES